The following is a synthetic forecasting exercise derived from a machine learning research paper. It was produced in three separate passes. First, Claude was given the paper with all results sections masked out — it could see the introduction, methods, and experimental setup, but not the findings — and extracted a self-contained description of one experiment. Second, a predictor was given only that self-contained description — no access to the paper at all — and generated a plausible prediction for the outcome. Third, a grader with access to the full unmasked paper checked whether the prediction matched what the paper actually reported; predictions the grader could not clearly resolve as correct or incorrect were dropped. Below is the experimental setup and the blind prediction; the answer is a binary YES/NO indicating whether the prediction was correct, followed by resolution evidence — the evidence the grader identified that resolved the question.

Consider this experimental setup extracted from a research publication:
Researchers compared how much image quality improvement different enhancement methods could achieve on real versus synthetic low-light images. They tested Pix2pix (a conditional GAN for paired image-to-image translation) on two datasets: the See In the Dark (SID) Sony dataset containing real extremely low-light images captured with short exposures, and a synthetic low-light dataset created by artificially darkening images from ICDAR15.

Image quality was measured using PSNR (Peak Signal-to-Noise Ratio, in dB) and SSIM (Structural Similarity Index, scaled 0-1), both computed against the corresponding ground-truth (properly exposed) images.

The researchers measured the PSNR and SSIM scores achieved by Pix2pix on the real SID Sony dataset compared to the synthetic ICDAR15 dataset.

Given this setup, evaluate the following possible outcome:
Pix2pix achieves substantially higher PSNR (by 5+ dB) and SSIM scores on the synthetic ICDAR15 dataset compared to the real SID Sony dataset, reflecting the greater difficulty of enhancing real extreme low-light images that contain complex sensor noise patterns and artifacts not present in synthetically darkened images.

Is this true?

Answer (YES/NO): NO